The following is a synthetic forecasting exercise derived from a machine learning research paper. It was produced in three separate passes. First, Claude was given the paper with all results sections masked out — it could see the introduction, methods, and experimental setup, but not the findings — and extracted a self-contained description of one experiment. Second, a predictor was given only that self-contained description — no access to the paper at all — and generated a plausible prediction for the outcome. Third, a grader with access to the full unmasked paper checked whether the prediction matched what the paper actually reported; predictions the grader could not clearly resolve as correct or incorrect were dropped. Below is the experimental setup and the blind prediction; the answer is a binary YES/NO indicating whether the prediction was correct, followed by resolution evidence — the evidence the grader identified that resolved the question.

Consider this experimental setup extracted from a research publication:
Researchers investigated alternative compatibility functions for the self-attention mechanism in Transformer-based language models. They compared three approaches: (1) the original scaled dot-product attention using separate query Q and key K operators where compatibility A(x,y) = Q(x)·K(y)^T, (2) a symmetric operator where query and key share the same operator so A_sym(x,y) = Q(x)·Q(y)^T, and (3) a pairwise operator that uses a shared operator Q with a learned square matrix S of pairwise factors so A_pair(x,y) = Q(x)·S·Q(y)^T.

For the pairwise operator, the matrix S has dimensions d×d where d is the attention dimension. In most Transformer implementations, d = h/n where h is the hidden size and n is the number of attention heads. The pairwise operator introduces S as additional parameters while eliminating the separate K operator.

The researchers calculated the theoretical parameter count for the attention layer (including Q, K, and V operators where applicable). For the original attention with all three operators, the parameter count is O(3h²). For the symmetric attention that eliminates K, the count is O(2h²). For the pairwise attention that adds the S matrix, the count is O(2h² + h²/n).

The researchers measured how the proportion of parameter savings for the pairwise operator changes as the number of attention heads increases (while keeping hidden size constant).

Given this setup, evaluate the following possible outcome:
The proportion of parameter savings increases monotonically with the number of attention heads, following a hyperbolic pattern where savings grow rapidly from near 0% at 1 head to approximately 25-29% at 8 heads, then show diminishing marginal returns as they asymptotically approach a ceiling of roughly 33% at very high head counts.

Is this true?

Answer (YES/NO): YES